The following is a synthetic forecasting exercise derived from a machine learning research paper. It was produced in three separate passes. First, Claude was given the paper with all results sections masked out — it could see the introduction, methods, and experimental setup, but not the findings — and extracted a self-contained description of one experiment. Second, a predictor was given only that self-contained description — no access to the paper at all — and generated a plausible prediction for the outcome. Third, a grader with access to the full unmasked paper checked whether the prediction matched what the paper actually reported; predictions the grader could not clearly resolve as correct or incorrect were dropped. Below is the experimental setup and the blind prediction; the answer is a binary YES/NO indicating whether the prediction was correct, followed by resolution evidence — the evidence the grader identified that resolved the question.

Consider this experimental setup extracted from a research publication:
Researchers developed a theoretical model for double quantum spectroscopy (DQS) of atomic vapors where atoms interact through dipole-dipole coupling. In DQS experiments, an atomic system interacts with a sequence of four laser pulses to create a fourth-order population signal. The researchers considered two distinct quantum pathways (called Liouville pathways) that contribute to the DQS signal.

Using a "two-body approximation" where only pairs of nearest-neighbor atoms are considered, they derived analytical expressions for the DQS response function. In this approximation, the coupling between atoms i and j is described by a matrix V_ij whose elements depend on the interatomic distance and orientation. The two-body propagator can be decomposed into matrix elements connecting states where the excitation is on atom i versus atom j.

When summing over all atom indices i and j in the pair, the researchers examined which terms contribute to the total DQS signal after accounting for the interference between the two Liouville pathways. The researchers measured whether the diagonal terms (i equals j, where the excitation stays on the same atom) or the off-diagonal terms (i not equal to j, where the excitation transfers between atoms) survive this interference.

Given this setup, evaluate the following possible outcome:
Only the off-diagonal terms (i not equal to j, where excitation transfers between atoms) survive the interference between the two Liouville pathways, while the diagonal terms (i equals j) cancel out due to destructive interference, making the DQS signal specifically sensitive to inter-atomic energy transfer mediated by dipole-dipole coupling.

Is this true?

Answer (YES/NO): YES